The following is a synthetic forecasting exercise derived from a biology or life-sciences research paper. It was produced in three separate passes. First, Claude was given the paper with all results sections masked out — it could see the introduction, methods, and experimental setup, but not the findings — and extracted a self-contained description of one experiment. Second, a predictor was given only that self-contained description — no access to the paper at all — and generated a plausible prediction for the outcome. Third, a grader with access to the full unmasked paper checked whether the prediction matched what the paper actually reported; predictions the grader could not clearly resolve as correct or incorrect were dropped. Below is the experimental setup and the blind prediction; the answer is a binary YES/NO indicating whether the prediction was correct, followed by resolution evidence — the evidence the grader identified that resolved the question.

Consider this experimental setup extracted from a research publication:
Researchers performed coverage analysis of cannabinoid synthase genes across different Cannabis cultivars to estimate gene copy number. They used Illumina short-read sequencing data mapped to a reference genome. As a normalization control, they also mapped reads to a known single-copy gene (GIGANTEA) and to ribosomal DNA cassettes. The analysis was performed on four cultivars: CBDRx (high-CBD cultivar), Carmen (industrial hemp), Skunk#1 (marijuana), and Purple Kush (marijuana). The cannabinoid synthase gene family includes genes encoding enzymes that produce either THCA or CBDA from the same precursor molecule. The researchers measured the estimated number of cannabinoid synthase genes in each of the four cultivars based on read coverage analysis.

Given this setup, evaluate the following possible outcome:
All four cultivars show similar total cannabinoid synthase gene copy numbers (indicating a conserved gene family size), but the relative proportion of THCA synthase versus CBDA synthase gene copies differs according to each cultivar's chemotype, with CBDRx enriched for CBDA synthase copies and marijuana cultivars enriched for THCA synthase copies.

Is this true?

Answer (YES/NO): NO